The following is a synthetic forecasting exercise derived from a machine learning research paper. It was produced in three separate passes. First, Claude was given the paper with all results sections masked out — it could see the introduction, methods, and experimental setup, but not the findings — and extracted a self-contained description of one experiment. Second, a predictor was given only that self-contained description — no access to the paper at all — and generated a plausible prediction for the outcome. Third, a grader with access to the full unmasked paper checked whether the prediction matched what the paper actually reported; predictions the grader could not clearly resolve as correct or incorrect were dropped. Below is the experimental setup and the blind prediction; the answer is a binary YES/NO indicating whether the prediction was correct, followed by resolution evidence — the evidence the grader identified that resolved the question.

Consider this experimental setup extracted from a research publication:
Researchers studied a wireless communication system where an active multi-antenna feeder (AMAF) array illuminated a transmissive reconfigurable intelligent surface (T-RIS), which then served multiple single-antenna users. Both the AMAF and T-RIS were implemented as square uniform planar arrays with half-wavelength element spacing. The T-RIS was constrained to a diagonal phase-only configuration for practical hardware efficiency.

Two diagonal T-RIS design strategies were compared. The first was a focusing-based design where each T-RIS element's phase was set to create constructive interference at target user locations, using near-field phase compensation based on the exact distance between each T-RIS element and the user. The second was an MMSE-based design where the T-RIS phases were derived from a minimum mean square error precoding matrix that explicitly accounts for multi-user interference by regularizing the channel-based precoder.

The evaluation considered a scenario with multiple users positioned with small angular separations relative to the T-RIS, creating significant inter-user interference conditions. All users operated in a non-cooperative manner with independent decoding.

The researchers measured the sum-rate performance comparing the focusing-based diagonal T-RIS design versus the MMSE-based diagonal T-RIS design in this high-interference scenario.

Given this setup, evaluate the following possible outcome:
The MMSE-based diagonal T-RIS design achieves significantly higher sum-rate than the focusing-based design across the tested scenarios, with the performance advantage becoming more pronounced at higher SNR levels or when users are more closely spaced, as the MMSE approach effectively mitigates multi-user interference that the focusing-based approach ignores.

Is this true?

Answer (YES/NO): NO